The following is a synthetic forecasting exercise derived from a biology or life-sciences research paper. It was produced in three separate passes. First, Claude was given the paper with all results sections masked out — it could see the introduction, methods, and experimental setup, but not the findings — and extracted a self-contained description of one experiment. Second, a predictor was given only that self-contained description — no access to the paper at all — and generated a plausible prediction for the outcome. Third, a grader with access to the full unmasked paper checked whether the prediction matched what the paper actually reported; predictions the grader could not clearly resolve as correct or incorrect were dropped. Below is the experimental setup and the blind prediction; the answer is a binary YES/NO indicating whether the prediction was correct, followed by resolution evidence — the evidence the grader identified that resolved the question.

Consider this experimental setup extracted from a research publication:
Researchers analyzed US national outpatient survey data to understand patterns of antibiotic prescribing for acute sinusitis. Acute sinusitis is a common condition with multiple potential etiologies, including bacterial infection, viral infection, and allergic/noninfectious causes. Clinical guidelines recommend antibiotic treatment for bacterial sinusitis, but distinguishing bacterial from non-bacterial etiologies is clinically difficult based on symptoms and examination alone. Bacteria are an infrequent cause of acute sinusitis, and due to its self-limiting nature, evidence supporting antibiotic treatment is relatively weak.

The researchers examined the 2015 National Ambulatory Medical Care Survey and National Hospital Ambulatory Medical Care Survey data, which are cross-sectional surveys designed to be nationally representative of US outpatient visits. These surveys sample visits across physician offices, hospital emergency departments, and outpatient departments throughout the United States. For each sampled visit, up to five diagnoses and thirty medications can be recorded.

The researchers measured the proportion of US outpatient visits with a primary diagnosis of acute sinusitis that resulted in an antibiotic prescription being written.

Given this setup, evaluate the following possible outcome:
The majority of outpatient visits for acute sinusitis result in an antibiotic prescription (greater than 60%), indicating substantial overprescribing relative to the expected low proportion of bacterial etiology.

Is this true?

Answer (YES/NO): YES